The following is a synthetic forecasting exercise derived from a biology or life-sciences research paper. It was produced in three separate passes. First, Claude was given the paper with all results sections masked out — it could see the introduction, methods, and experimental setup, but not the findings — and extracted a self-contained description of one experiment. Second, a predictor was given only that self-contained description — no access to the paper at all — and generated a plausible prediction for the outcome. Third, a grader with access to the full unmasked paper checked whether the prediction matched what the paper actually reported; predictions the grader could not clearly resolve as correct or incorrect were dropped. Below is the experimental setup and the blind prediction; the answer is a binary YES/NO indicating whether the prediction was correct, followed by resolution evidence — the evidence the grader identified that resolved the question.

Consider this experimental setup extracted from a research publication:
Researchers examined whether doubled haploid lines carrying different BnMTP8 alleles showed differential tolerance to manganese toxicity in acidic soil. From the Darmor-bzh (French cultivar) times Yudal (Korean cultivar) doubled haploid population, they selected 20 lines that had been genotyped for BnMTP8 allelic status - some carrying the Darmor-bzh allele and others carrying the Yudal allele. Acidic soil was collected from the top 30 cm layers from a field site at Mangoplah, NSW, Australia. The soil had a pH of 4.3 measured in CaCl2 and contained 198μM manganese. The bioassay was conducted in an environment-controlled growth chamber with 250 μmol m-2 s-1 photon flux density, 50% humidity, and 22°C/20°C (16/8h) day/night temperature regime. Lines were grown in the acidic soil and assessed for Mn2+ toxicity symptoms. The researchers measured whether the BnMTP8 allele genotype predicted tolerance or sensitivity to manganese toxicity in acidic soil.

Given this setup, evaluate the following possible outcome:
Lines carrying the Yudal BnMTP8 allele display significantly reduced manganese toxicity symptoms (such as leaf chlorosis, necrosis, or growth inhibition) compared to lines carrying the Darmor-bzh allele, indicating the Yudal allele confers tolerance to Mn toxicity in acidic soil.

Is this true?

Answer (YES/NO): NO